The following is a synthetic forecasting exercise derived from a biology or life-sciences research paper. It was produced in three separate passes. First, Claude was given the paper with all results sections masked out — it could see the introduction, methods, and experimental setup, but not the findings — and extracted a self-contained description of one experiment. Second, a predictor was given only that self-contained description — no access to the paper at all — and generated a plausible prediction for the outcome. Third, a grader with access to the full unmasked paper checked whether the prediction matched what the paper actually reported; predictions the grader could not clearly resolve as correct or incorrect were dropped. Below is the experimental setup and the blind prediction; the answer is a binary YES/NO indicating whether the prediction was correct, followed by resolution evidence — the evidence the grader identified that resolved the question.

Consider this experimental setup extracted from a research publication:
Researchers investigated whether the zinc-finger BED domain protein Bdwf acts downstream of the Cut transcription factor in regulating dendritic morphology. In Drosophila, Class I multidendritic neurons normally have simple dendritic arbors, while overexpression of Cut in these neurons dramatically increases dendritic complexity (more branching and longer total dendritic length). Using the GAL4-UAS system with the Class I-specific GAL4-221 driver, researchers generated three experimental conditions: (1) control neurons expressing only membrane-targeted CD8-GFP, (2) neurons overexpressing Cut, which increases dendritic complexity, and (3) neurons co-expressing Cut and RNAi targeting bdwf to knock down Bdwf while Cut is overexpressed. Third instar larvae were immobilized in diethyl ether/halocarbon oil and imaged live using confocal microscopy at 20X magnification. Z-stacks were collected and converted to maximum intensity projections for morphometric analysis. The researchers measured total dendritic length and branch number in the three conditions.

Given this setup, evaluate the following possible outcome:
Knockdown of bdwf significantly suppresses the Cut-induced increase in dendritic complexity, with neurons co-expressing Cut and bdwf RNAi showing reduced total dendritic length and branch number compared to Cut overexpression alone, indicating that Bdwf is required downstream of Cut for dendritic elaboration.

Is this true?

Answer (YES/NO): YES